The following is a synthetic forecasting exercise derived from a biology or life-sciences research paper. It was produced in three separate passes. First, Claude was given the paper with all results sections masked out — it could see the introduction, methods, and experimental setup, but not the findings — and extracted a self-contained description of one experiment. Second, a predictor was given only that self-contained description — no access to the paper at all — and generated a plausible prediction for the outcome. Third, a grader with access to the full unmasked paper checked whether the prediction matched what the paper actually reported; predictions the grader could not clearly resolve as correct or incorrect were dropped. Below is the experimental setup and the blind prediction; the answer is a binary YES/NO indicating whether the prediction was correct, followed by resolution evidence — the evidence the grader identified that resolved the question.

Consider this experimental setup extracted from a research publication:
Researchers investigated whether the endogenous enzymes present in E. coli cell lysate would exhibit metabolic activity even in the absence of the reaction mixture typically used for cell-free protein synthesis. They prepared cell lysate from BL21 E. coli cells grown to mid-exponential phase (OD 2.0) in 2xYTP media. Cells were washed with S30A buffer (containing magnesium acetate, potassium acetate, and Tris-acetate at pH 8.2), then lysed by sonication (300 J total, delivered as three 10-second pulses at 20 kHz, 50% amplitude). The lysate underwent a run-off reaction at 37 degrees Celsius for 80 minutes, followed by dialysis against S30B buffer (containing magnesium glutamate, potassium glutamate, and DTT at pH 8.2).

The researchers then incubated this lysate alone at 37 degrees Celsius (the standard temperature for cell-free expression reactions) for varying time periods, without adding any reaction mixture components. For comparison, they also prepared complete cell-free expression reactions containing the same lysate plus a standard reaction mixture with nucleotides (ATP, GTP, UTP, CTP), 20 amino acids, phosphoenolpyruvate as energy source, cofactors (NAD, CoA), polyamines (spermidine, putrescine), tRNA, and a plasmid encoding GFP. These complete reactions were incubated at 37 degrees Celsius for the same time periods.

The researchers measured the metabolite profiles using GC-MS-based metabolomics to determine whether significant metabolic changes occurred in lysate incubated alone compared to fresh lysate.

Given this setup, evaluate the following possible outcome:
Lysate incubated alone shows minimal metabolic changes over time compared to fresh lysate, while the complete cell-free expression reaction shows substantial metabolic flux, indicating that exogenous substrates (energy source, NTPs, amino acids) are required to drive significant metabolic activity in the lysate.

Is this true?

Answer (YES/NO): NO